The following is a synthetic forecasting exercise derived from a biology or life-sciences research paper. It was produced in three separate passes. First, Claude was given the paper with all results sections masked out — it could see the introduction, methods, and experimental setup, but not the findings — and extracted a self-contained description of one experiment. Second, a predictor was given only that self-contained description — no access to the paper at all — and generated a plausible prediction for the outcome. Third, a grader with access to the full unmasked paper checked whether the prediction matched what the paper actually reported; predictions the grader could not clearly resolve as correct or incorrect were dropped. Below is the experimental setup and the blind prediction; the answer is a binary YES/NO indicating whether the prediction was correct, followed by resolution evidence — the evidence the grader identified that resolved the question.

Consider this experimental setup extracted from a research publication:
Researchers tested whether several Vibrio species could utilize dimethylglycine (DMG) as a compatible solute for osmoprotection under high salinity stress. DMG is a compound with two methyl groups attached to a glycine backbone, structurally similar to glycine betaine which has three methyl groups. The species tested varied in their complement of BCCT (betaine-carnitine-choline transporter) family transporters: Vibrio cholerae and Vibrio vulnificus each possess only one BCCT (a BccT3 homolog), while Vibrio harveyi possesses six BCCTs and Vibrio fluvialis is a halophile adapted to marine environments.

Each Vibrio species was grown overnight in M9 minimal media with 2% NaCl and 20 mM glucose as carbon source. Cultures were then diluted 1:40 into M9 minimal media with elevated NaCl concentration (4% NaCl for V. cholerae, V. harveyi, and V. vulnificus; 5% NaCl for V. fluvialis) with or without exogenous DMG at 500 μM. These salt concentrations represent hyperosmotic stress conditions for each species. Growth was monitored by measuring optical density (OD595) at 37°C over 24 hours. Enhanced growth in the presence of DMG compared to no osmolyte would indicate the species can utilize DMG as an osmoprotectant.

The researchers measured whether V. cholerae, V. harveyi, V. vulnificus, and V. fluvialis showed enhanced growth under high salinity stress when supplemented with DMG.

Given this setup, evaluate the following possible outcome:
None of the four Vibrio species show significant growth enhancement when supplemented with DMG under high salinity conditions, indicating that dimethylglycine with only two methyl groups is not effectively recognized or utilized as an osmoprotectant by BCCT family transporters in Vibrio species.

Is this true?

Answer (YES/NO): NO